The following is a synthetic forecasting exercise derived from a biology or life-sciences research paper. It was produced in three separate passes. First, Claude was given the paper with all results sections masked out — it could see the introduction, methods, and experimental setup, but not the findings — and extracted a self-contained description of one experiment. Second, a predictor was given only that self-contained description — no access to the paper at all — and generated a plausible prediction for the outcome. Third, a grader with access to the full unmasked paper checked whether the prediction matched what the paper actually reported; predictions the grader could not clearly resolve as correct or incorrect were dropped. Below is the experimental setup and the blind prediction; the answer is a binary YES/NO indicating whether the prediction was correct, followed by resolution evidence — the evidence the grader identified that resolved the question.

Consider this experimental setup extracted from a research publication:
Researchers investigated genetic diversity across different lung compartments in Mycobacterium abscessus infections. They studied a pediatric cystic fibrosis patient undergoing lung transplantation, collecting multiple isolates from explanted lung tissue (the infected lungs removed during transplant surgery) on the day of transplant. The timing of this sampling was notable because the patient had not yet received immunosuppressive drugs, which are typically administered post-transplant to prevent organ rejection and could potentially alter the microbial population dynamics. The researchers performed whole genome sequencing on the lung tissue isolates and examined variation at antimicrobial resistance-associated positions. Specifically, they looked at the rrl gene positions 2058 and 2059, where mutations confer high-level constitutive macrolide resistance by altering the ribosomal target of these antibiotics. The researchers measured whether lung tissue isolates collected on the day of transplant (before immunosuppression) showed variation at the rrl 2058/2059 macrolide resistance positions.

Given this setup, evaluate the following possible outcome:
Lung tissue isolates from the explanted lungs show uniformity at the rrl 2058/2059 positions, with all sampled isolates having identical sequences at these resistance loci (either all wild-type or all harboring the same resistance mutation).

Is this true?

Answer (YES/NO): NO